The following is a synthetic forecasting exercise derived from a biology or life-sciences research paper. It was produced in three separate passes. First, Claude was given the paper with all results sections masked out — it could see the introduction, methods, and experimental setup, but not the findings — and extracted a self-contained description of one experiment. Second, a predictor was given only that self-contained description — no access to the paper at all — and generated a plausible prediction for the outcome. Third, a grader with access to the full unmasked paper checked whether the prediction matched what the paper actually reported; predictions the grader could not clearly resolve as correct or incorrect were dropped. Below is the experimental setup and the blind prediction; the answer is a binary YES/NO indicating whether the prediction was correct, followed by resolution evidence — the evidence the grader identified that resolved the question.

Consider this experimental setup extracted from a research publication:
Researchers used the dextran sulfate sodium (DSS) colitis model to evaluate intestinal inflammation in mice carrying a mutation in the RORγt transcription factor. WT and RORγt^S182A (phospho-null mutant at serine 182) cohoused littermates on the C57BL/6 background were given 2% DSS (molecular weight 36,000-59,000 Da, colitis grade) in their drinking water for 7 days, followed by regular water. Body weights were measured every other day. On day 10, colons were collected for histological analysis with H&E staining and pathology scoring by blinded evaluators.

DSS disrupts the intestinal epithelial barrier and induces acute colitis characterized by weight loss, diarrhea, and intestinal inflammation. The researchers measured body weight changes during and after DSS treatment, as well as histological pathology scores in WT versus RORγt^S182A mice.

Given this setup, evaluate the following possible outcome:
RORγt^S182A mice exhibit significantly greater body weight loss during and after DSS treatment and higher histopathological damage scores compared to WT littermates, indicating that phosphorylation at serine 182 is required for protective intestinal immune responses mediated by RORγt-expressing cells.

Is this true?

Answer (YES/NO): YES